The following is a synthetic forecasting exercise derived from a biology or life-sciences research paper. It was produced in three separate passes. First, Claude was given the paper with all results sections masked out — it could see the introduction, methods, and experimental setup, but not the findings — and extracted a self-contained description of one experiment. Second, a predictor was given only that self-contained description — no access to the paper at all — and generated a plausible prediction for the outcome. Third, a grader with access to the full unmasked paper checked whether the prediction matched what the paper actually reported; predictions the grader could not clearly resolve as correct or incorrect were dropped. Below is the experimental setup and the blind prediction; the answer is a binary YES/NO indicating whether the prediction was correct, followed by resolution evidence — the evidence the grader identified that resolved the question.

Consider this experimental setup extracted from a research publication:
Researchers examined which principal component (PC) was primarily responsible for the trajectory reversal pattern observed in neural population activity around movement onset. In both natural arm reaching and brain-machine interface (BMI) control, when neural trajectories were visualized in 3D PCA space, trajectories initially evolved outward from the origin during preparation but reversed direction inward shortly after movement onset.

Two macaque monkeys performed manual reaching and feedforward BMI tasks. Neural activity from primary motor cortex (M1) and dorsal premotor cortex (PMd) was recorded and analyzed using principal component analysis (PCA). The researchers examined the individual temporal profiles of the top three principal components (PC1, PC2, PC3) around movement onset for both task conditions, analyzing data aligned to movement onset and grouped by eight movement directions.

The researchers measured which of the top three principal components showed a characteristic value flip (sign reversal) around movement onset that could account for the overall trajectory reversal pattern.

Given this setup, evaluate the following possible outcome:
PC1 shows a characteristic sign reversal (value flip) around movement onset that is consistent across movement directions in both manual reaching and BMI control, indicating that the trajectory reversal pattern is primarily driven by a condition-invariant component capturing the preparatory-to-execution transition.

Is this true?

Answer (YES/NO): NO